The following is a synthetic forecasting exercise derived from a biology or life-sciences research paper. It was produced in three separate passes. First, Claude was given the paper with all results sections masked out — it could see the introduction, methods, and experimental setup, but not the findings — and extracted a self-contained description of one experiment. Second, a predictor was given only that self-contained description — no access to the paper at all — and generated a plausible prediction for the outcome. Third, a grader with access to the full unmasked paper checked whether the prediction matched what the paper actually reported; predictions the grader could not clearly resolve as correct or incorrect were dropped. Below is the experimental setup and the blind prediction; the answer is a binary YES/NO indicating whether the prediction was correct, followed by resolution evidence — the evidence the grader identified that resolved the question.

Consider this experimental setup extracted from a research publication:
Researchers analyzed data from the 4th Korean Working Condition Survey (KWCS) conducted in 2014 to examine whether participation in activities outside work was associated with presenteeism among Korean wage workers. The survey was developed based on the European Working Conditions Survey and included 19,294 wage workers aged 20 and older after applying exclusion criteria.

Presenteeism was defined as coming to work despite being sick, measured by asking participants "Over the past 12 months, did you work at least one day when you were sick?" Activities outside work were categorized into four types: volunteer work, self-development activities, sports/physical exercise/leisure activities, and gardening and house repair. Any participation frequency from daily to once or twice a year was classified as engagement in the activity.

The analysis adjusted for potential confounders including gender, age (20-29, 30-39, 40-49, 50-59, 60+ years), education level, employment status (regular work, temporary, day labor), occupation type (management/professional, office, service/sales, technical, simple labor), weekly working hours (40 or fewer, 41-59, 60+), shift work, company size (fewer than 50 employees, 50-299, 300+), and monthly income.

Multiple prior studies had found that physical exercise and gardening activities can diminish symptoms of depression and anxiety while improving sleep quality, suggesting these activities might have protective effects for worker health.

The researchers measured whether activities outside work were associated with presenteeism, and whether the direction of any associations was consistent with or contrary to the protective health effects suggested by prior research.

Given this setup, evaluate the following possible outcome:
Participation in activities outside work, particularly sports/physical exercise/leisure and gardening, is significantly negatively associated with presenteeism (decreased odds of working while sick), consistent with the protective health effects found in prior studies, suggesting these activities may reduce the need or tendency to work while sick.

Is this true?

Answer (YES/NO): NO